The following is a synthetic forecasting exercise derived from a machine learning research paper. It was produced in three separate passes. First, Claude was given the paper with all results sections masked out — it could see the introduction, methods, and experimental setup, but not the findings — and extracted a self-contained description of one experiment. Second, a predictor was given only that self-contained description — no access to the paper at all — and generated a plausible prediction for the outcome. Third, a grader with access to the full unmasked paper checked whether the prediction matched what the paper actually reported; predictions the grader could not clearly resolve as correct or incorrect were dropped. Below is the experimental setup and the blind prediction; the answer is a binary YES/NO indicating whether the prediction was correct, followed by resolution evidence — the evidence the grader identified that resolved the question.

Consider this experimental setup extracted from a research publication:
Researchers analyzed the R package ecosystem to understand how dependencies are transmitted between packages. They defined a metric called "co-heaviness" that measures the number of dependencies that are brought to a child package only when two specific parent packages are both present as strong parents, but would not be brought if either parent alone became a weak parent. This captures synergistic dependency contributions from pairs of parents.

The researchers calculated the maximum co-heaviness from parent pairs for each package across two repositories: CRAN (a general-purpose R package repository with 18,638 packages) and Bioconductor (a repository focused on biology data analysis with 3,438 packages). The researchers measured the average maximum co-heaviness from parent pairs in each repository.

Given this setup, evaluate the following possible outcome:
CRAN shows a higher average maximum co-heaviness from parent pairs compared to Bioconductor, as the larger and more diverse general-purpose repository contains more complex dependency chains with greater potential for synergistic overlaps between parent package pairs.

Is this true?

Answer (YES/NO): NO